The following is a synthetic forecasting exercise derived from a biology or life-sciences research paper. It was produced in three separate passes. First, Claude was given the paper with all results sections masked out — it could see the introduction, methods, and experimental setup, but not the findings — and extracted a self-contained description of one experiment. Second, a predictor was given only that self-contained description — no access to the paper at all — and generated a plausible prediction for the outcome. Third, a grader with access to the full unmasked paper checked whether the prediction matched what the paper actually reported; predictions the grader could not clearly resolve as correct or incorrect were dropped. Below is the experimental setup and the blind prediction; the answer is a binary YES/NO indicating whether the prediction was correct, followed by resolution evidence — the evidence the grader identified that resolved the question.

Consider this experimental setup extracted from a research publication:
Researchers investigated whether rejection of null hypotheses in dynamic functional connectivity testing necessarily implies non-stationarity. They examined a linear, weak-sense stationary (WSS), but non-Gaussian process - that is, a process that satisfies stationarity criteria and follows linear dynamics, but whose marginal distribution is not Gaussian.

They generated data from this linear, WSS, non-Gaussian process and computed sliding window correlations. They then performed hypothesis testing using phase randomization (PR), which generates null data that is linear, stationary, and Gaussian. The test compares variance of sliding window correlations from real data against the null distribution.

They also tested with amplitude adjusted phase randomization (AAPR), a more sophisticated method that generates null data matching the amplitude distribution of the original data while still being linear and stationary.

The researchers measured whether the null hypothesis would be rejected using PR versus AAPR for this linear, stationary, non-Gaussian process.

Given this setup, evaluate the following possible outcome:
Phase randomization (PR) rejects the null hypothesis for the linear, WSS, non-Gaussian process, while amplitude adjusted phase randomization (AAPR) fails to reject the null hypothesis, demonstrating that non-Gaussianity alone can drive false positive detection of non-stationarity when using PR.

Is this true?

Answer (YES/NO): YES